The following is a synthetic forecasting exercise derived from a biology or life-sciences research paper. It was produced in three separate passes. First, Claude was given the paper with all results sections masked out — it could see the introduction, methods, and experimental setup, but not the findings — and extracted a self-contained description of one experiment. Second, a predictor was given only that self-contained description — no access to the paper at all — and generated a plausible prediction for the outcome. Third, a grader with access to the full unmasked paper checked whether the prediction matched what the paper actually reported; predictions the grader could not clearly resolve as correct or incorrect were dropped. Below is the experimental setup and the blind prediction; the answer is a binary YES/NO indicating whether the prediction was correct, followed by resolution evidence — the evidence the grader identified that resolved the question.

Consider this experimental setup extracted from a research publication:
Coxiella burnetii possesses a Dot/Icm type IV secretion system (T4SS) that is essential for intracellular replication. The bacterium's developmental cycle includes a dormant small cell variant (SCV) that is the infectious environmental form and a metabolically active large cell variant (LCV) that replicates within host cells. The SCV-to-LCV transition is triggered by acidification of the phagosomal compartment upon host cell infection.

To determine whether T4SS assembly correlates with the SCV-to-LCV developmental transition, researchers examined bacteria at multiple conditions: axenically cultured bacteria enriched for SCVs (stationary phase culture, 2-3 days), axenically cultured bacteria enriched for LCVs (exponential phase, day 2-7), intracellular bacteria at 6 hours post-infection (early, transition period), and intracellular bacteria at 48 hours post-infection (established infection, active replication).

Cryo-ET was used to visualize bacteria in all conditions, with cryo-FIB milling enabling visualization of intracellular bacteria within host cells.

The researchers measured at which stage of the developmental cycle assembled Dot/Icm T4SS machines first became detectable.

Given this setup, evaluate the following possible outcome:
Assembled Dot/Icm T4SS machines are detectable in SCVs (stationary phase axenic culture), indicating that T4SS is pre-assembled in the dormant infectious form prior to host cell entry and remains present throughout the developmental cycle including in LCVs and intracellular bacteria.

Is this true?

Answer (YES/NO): NO